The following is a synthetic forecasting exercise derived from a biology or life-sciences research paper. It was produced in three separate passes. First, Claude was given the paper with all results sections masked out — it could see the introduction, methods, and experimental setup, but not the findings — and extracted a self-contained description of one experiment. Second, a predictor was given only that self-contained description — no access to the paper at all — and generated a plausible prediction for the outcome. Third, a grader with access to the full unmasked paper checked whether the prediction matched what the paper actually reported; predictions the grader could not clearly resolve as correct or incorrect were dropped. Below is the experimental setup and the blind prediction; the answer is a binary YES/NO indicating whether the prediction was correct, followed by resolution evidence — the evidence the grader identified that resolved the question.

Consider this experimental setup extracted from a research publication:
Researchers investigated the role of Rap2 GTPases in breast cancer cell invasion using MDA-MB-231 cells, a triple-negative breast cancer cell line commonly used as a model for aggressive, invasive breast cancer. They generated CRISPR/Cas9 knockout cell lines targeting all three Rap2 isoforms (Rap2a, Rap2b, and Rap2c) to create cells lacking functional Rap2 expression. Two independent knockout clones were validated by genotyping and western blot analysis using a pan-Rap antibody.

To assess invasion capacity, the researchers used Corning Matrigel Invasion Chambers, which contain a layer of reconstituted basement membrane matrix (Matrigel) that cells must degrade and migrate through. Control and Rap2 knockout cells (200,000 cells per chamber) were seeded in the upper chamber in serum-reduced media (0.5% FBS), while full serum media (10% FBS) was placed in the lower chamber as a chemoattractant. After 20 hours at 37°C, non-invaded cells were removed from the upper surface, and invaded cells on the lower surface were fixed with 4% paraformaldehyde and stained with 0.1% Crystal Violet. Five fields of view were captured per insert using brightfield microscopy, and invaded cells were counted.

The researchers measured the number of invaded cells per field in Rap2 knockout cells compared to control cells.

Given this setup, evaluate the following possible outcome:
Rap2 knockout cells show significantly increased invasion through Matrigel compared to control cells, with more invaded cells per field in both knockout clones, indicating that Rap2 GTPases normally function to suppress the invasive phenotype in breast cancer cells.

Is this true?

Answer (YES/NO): NO